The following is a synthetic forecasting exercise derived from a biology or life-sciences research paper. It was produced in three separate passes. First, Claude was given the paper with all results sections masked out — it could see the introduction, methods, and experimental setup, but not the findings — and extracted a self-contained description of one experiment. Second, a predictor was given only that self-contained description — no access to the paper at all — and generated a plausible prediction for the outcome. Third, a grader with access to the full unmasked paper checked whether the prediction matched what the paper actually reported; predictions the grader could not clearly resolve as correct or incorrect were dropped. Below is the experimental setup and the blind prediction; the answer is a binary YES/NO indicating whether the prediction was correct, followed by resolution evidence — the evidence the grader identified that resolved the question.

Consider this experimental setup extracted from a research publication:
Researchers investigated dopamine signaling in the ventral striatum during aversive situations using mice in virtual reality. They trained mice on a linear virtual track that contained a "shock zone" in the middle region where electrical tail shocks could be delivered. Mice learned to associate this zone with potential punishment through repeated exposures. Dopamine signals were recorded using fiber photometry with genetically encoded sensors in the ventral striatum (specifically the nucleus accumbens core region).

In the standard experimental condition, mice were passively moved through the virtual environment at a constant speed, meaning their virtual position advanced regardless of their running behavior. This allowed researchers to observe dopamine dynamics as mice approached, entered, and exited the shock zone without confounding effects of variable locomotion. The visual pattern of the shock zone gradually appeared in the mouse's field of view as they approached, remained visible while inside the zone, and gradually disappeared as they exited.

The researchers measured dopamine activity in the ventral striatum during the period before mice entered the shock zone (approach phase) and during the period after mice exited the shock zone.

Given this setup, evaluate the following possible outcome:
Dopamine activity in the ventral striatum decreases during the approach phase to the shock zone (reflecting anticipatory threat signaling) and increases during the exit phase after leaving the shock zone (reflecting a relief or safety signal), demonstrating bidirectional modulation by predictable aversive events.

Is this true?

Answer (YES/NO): YES